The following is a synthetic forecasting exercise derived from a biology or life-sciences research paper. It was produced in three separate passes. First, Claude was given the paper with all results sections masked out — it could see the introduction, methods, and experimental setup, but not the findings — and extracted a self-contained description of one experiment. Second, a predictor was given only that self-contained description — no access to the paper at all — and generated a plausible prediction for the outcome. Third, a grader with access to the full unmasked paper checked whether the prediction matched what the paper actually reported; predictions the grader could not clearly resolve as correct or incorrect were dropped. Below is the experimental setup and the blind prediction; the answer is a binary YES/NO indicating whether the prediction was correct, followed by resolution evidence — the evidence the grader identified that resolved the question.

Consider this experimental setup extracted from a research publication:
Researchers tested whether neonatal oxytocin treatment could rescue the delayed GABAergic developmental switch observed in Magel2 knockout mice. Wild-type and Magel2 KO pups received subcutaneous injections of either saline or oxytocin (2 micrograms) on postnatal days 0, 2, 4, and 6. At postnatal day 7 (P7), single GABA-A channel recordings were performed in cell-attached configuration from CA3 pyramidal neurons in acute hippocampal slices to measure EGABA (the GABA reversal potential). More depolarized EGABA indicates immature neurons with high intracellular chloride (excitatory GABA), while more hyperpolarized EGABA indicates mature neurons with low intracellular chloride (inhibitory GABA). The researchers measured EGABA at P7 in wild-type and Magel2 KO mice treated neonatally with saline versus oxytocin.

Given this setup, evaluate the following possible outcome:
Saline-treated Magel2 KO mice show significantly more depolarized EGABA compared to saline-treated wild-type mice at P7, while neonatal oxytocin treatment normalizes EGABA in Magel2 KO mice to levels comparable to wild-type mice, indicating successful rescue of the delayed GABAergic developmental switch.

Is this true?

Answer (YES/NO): NO